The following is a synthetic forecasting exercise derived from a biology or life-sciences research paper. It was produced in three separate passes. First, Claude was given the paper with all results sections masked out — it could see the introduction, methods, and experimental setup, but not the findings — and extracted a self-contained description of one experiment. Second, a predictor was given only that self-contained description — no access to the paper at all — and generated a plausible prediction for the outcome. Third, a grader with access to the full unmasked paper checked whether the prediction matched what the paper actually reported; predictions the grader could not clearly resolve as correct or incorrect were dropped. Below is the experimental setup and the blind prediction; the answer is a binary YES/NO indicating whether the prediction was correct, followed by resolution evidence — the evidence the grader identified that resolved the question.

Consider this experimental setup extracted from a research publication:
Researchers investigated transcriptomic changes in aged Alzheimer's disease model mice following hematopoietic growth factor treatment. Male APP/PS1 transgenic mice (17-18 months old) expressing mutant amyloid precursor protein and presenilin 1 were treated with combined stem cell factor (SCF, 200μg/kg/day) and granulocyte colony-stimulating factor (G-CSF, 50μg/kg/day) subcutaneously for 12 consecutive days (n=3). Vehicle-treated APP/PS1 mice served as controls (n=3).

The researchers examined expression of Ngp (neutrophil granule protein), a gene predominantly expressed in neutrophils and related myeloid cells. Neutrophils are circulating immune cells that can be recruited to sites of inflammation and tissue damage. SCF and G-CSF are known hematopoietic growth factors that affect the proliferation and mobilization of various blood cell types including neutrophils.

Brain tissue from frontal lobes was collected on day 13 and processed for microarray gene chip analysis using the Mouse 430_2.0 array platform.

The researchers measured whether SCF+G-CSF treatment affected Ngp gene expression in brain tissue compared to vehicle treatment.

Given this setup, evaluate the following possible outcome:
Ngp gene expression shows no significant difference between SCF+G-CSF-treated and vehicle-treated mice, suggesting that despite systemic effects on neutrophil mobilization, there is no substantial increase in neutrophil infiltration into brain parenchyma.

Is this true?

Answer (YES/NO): NO